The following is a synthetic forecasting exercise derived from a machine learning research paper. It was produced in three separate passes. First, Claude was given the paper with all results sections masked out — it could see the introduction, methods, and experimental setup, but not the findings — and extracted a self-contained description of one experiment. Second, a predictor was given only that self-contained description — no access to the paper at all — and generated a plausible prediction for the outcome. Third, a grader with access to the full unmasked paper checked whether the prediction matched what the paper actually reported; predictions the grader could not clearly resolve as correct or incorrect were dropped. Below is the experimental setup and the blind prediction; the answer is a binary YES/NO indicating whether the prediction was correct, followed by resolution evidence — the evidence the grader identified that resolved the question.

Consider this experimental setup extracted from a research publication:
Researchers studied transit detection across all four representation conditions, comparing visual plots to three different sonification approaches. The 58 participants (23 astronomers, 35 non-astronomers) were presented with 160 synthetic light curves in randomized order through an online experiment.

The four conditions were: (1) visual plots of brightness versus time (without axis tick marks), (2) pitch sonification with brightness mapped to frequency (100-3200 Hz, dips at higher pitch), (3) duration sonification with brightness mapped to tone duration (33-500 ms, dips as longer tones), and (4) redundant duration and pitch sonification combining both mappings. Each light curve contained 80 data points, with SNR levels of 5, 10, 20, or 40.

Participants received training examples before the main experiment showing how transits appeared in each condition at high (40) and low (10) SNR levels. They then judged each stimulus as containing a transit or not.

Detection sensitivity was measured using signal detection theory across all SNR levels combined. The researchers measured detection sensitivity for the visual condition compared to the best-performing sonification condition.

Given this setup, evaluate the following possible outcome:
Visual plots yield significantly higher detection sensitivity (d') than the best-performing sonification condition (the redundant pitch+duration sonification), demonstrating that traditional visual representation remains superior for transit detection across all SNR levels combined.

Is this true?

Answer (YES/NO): NO